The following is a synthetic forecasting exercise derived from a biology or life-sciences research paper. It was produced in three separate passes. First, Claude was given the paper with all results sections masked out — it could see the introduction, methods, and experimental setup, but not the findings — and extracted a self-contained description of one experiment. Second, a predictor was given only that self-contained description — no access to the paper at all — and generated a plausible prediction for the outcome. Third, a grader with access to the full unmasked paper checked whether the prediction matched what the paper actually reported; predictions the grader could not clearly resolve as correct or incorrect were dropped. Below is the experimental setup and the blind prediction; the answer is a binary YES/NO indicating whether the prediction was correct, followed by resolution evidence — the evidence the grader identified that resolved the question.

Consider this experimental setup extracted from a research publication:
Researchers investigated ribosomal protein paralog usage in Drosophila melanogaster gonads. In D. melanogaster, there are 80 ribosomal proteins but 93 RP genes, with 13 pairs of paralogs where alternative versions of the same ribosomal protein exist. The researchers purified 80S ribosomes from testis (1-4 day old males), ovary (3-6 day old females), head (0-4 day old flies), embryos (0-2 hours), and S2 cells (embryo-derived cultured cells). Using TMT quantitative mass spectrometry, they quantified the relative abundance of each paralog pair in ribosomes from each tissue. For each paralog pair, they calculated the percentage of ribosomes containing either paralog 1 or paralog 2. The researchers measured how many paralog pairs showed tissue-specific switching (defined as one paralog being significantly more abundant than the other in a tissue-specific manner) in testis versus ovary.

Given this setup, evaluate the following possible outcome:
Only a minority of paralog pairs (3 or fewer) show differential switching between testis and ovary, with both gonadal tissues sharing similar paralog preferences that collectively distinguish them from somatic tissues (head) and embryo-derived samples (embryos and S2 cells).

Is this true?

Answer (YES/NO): NO